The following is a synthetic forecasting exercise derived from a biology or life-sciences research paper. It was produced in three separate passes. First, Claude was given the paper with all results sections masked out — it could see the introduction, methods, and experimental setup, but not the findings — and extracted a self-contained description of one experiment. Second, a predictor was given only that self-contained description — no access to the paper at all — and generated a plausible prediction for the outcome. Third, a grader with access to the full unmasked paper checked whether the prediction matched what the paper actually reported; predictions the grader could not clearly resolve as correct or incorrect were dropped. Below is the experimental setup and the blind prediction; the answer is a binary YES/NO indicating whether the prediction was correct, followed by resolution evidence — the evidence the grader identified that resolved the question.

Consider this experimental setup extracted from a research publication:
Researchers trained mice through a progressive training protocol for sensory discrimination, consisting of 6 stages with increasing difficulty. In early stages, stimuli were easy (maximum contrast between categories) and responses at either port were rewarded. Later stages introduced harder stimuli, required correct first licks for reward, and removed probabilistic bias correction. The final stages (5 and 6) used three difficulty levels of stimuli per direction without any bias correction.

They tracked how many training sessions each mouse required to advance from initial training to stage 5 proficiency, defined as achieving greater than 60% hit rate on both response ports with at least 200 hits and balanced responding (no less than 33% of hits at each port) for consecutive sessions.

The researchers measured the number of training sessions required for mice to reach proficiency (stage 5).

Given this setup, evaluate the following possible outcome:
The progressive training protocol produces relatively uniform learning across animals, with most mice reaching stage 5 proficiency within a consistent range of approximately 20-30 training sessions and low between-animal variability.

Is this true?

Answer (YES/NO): NO